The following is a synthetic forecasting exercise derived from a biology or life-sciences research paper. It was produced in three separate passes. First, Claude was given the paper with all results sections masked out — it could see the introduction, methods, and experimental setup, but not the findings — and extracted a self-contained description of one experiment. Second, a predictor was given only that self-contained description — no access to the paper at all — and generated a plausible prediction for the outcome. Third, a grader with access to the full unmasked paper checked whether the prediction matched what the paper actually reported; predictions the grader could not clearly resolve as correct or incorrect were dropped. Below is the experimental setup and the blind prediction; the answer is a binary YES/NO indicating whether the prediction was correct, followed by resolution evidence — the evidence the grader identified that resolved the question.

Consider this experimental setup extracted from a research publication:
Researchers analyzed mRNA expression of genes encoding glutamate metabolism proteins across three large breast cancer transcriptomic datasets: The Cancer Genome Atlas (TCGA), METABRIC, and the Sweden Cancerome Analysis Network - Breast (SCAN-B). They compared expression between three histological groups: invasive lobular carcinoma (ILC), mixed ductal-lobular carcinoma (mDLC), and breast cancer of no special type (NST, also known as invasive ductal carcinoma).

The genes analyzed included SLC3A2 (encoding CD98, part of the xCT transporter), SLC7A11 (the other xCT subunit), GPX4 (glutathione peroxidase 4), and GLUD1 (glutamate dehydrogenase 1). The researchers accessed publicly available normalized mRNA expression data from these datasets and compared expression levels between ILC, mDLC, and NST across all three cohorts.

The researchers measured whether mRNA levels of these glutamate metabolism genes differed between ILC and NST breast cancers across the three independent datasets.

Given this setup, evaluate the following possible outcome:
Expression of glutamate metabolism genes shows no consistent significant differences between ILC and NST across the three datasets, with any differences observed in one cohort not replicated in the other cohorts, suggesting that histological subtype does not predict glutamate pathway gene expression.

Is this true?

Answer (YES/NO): NO